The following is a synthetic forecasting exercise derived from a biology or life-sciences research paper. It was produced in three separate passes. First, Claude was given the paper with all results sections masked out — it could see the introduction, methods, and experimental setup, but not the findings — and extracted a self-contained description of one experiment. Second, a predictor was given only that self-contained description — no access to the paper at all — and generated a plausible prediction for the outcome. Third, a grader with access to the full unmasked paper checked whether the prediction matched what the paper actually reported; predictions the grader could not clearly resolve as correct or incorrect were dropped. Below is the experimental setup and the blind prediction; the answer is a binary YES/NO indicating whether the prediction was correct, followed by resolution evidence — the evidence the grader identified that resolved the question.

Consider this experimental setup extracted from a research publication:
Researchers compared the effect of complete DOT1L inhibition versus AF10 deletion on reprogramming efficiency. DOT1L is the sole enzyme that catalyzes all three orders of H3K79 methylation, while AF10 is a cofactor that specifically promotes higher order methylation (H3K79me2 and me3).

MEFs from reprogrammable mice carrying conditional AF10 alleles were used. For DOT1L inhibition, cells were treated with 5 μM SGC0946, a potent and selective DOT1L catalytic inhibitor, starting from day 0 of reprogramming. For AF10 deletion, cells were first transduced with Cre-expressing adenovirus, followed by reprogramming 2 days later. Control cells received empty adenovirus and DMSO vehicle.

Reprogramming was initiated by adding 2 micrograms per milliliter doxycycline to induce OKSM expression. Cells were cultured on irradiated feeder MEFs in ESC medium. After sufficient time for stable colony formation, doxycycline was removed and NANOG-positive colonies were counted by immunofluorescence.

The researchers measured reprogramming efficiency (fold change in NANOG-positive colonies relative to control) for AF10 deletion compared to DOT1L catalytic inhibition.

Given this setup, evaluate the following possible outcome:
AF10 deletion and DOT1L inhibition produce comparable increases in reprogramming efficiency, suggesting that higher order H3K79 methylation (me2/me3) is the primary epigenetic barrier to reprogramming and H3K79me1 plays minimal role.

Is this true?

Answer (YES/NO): NO